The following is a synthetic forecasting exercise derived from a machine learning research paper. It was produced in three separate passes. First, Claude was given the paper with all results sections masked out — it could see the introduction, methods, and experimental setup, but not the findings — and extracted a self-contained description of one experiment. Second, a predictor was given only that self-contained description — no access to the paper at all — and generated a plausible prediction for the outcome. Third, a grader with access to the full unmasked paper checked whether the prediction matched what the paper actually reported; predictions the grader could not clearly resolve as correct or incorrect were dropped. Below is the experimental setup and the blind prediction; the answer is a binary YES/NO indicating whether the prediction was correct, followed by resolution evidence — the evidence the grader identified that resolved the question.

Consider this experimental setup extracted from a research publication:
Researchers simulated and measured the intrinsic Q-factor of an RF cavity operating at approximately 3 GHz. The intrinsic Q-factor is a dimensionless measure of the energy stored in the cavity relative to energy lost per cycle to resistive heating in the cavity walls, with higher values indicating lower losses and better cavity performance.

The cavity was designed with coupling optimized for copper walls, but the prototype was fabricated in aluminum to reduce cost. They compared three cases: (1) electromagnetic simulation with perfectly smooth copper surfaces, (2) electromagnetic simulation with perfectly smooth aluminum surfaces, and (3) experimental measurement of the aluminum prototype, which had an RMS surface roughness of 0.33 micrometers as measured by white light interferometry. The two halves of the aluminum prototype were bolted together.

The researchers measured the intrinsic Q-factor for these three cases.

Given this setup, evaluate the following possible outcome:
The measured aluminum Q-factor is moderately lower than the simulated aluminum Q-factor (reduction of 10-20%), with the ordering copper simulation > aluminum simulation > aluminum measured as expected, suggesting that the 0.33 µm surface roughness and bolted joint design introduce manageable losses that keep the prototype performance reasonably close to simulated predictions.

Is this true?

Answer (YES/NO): NO